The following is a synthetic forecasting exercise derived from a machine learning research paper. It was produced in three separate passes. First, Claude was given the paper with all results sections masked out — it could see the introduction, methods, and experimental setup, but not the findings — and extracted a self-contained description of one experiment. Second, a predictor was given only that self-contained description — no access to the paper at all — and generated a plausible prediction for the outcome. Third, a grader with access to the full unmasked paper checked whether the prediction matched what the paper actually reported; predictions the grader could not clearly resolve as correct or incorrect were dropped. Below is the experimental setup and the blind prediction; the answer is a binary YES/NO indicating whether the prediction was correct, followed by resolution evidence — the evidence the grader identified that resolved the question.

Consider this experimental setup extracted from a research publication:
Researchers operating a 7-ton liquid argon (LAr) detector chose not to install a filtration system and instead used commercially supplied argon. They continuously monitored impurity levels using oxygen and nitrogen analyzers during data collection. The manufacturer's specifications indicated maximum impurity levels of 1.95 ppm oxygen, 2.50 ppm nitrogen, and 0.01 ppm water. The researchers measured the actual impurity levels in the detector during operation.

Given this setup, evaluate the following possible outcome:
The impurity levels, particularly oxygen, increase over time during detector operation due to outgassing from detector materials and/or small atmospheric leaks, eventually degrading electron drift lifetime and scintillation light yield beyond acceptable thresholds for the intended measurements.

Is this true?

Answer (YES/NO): NO